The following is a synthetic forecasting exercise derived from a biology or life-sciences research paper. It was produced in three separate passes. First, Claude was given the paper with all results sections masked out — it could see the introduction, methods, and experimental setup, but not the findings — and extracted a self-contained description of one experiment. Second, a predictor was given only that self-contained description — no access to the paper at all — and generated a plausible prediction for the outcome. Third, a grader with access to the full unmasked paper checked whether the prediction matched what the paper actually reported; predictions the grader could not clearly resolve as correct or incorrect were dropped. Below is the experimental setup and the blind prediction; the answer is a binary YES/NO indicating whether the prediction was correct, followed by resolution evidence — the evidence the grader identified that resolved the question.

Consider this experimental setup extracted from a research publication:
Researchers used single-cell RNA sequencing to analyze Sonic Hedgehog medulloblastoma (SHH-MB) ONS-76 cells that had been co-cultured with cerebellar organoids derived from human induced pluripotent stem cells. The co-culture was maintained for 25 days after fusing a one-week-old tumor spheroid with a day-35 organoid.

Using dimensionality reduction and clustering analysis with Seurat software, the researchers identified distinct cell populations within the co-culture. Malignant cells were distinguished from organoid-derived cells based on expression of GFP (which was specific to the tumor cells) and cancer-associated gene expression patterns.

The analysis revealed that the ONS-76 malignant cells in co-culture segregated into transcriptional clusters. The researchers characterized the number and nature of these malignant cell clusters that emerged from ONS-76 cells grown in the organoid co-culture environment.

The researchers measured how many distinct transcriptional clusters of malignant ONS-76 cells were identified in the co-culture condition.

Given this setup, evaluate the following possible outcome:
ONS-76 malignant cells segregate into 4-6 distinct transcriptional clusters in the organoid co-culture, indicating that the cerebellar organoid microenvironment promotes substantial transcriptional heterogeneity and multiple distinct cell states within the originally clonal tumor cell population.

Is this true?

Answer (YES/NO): NO